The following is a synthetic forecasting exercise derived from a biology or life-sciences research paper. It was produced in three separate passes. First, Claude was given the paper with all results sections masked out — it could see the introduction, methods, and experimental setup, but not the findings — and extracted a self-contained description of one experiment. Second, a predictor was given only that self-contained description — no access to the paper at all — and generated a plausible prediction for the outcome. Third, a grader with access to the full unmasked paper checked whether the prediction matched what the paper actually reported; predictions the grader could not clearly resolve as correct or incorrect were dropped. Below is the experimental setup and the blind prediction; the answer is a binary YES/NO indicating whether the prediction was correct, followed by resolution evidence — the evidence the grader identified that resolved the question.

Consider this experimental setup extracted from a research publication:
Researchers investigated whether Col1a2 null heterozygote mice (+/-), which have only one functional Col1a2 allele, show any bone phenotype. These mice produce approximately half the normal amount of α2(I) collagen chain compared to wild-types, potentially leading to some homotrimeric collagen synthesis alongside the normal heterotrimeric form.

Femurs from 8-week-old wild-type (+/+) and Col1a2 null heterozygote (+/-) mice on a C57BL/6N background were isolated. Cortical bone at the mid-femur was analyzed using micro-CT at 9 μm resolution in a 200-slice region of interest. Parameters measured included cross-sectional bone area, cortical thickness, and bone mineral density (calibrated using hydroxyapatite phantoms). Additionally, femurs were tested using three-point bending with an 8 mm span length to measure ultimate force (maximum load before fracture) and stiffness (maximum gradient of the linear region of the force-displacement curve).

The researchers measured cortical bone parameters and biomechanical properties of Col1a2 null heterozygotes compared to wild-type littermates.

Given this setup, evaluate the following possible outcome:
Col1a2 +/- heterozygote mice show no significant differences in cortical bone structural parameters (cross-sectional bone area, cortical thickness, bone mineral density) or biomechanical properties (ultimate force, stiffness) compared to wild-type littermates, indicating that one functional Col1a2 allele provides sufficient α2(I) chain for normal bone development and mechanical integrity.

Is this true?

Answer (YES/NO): YES